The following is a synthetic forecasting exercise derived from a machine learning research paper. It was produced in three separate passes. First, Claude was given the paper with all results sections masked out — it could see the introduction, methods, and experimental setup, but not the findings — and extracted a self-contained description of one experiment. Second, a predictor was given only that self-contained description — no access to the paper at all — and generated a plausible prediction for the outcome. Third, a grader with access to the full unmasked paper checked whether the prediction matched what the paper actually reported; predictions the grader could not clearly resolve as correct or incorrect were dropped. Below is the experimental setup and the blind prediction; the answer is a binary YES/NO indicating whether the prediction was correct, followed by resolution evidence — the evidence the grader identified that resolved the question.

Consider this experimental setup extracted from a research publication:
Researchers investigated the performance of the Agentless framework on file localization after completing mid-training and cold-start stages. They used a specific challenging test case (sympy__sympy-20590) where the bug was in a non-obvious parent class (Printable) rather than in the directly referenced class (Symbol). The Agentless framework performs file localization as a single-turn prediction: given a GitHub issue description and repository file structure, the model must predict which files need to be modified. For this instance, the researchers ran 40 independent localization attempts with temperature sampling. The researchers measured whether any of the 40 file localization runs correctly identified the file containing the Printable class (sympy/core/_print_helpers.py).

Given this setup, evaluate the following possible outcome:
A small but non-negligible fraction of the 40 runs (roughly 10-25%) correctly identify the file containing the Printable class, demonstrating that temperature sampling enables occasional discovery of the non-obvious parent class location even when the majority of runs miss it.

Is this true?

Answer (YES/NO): NO